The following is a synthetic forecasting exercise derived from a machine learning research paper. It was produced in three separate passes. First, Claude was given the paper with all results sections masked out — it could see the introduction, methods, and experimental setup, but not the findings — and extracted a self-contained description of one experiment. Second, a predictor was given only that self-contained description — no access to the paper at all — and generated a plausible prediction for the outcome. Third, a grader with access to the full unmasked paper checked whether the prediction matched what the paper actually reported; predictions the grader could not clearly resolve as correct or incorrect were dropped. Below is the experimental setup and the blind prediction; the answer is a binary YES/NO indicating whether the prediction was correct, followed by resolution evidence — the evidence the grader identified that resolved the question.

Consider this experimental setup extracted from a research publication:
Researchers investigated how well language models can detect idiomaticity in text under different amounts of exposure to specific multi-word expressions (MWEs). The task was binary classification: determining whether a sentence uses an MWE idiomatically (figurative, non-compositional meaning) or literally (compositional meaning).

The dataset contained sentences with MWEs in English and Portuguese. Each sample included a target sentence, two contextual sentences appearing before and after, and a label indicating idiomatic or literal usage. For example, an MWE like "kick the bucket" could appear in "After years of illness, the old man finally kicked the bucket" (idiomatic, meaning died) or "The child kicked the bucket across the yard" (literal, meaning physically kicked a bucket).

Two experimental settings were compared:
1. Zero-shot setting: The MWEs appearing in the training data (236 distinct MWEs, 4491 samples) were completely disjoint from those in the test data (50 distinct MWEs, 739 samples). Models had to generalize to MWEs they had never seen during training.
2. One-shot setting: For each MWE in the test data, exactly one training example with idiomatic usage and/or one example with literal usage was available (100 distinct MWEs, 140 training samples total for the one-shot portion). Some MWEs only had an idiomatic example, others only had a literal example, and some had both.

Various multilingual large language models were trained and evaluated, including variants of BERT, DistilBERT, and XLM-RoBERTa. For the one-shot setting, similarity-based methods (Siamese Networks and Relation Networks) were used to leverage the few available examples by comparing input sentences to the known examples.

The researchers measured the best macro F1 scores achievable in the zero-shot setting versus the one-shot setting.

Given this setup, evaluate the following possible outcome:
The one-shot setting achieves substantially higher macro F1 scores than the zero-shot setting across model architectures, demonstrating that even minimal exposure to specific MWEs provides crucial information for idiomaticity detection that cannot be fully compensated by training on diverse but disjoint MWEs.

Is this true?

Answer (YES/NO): YES